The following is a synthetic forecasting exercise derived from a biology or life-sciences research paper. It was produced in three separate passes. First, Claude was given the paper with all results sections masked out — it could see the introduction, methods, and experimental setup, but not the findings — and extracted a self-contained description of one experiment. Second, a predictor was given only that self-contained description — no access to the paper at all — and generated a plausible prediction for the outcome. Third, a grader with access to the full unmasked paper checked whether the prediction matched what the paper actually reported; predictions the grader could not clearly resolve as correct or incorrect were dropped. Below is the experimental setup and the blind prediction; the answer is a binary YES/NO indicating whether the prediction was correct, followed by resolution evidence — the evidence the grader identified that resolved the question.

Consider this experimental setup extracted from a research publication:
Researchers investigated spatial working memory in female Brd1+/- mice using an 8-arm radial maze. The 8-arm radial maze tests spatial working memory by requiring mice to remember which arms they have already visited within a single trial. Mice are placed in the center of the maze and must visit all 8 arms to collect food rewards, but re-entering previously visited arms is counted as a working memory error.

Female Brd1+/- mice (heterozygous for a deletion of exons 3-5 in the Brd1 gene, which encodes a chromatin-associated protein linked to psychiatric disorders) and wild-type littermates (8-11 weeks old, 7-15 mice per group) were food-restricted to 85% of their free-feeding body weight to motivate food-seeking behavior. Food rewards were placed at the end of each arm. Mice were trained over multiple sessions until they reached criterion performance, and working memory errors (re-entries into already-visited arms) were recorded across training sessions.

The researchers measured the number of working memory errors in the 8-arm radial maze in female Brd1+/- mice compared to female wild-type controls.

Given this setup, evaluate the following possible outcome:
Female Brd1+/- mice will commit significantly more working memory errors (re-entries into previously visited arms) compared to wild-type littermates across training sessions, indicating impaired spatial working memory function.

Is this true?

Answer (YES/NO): NO